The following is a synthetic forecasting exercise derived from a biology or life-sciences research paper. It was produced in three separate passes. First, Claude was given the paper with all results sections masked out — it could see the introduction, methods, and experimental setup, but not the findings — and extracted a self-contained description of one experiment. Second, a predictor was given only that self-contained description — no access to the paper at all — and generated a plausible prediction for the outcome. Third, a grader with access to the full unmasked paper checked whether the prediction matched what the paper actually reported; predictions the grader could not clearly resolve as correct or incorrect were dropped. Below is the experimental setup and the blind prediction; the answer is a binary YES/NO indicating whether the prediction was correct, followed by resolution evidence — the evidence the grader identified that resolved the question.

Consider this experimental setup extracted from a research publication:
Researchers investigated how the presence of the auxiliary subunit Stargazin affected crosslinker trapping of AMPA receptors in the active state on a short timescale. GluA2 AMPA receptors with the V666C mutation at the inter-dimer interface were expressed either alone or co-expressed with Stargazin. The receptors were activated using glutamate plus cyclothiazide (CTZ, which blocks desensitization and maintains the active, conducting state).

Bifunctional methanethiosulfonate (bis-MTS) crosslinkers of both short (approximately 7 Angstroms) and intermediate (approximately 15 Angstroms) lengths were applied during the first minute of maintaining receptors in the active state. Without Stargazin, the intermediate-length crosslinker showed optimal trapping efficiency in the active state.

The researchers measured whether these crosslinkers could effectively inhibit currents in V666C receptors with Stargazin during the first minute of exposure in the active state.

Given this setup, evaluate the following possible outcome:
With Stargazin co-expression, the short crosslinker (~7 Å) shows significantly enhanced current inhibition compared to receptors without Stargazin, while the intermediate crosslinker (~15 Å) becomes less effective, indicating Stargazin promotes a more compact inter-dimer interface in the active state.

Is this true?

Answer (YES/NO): NO